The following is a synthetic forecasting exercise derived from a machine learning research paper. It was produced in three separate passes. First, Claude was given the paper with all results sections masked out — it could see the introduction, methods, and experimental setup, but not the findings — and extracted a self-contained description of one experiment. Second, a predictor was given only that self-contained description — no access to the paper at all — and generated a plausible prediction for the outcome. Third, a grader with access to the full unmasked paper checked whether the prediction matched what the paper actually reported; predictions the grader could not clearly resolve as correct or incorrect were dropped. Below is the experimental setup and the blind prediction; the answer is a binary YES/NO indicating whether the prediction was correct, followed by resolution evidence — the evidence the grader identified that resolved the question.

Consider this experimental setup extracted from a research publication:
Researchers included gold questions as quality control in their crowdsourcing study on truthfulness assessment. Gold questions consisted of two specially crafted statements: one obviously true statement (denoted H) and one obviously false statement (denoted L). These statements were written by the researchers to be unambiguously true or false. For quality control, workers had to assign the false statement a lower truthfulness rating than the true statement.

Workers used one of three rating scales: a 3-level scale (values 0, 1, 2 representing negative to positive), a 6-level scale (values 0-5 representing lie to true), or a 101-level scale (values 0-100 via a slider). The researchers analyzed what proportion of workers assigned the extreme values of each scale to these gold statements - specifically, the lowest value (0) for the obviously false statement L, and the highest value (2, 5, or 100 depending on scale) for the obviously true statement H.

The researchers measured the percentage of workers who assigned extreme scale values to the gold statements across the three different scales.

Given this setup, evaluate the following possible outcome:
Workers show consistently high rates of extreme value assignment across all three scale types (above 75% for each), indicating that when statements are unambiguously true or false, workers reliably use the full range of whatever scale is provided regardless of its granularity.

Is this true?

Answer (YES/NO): NO